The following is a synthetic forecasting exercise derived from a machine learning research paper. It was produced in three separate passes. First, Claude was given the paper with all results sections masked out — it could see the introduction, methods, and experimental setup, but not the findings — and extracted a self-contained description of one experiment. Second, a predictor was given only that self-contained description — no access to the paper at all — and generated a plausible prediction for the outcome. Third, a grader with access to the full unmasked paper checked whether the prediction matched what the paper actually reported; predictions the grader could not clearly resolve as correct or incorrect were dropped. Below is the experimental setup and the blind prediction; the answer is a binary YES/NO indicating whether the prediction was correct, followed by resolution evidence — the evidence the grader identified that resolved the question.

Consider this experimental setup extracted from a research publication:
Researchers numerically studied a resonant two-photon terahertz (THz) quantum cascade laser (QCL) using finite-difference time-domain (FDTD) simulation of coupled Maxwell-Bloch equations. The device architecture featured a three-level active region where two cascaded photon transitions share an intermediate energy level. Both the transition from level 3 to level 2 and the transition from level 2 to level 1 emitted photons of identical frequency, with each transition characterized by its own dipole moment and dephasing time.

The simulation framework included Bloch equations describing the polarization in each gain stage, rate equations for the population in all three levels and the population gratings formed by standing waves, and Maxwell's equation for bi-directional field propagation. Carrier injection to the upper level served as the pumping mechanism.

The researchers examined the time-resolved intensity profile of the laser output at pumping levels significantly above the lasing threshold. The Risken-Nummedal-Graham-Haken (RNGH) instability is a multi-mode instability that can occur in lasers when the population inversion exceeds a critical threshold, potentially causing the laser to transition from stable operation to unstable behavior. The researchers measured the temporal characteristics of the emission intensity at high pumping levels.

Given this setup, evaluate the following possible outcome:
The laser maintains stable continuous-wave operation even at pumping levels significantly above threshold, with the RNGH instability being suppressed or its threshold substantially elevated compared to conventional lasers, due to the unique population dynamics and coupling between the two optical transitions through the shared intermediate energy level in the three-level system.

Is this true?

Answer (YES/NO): NO